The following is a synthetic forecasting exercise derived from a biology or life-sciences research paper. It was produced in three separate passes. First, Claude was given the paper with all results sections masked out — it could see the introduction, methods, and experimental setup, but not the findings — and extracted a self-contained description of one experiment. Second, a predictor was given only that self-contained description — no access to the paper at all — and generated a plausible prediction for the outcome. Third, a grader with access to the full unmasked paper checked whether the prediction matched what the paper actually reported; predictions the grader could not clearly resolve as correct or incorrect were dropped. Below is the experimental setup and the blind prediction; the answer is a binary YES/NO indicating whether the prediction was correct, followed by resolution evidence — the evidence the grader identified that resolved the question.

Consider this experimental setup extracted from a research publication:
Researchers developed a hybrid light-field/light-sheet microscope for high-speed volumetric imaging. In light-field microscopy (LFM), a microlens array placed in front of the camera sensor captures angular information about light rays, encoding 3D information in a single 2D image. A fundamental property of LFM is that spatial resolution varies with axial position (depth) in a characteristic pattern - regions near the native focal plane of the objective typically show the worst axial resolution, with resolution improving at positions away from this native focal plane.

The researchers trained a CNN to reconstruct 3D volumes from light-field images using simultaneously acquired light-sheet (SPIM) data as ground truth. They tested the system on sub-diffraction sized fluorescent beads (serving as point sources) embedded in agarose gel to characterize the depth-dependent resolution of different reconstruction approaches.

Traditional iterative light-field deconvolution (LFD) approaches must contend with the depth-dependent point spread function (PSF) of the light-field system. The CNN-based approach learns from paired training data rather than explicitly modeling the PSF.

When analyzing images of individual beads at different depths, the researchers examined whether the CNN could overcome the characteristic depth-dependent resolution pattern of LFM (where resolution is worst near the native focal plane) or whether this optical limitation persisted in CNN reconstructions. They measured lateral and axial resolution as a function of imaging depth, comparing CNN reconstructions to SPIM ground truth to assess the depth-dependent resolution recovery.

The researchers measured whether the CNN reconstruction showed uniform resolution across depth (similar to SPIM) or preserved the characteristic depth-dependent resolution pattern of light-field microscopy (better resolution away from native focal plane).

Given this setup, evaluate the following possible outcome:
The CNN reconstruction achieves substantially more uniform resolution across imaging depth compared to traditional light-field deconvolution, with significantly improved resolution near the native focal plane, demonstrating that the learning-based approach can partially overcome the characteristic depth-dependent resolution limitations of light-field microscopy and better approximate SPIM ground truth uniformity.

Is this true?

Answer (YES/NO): YES